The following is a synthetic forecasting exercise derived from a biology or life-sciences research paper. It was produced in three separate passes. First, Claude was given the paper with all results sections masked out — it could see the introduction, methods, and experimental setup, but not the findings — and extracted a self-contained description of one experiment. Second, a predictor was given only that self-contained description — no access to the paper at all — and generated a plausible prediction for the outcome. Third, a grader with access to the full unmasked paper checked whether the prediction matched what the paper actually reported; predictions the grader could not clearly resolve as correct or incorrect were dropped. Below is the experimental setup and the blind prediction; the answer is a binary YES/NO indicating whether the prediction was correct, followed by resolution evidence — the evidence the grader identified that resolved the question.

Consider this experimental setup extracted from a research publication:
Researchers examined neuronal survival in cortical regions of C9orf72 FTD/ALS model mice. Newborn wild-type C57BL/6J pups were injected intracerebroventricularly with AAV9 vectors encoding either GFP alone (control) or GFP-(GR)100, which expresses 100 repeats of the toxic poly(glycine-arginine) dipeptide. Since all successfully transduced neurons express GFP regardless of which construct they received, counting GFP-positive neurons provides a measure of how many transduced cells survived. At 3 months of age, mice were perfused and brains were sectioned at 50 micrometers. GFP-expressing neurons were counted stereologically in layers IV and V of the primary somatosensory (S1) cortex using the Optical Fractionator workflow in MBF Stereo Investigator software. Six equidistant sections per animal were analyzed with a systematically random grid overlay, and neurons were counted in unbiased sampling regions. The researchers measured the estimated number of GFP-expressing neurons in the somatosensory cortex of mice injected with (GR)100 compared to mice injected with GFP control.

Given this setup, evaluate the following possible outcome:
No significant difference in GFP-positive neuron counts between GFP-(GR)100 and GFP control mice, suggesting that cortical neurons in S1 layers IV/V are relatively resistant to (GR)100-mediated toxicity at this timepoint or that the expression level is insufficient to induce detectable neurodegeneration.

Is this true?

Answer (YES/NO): NO